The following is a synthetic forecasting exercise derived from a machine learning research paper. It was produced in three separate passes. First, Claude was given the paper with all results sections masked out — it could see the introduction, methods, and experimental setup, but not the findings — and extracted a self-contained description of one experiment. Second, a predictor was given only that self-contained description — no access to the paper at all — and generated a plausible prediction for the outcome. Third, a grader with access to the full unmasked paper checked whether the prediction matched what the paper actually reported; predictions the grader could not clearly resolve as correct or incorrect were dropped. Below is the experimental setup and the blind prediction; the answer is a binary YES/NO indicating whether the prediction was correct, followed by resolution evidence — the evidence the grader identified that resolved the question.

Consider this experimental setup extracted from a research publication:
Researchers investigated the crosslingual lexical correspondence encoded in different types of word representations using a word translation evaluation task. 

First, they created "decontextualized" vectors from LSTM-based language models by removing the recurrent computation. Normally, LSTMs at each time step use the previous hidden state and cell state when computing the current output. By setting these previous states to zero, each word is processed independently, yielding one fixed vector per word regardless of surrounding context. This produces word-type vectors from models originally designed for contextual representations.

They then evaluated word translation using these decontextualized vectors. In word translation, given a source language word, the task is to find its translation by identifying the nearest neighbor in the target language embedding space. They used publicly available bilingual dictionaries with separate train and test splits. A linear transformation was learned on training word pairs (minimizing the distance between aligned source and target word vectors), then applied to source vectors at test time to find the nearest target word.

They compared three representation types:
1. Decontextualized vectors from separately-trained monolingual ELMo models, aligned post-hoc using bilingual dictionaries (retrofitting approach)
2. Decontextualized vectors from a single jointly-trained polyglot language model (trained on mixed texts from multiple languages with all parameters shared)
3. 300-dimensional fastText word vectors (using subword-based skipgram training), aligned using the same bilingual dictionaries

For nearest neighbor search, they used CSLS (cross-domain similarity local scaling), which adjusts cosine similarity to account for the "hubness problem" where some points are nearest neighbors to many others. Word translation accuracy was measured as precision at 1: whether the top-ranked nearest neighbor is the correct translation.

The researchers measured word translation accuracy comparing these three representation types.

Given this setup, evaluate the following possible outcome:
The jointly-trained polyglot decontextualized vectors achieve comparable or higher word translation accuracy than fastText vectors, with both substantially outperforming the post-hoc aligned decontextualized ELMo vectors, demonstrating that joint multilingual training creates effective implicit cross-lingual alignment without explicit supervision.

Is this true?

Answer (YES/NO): YES